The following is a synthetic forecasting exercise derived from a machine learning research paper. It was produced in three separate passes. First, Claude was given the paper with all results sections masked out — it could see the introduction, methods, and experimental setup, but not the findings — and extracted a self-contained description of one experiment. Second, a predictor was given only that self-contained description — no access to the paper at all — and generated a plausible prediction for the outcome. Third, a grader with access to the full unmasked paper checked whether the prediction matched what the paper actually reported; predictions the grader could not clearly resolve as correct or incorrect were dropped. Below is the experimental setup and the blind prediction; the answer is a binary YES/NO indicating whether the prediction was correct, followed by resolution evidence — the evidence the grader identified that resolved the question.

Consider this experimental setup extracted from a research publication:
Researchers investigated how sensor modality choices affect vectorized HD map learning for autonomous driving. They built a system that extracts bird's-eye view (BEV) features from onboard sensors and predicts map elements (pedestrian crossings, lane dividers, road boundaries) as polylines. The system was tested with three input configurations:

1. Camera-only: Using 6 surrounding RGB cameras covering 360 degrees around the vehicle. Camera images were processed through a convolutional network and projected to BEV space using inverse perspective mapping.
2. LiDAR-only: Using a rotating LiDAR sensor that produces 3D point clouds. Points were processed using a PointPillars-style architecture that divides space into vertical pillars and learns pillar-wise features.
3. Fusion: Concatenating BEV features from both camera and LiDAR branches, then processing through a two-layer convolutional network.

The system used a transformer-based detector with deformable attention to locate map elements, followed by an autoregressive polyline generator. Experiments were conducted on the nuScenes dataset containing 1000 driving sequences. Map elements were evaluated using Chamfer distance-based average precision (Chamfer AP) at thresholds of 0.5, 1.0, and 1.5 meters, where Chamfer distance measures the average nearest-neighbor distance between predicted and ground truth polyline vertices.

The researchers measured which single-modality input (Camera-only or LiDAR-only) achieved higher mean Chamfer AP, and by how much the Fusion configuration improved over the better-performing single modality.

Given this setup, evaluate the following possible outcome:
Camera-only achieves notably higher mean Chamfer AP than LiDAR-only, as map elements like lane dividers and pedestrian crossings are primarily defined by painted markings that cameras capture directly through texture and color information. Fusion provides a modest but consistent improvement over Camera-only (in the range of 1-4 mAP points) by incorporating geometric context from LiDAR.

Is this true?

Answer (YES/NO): NO